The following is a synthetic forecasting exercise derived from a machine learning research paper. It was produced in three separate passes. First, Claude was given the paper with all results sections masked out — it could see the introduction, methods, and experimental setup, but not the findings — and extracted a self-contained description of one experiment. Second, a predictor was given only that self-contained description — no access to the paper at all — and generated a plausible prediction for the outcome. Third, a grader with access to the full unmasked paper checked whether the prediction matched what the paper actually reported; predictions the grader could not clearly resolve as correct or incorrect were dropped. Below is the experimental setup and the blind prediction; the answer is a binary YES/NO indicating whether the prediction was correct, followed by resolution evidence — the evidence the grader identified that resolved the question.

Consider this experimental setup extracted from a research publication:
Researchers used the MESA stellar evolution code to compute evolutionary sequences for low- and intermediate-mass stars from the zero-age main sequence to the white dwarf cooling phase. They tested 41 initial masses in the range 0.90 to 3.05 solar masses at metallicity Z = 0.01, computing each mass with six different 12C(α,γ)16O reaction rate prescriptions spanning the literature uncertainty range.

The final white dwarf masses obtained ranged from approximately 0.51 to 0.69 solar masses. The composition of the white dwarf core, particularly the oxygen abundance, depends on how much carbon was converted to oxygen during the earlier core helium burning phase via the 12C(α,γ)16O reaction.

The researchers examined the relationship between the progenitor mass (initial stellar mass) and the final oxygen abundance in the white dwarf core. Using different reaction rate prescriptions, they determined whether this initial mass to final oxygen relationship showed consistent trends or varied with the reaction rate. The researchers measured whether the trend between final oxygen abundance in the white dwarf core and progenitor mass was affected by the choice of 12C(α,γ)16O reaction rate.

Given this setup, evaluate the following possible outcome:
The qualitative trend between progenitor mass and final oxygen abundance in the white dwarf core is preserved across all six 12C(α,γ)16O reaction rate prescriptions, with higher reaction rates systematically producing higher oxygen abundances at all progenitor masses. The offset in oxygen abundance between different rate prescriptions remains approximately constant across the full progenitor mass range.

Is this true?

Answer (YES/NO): NO